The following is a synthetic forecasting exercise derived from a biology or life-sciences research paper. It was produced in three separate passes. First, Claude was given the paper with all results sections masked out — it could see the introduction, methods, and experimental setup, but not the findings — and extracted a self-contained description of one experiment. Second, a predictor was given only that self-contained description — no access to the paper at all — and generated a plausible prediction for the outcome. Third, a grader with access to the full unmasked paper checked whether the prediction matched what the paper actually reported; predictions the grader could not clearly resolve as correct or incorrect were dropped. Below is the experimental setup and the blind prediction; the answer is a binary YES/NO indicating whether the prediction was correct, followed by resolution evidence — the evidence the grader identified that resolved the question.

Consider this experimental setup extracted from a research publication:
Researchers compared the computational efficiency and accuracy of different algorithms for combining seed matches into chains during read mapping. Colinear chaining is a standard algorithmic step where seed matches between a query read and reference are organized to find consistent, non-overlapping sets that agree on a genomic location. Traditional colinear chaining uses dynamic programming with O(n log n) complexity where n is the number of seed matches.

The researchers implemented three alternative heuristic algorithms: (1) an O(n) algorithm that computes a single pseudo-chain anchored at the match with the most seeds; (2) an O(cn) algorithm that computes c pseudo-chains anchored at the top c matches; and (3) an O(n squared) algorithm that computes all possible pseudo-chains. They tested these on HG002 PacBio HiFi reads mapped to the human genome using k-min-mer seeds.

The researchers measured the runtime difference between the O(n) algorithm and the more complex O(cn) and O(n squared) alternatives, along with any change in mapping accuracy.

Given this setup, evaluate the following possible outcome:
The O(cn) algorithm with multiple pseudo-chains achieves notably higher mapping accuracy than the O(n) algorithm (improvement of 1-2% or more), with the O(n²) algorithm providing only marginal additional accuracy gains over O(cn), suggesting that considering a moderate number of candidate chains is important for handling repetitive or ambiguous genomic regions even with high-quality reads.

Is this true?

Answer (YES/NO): NO